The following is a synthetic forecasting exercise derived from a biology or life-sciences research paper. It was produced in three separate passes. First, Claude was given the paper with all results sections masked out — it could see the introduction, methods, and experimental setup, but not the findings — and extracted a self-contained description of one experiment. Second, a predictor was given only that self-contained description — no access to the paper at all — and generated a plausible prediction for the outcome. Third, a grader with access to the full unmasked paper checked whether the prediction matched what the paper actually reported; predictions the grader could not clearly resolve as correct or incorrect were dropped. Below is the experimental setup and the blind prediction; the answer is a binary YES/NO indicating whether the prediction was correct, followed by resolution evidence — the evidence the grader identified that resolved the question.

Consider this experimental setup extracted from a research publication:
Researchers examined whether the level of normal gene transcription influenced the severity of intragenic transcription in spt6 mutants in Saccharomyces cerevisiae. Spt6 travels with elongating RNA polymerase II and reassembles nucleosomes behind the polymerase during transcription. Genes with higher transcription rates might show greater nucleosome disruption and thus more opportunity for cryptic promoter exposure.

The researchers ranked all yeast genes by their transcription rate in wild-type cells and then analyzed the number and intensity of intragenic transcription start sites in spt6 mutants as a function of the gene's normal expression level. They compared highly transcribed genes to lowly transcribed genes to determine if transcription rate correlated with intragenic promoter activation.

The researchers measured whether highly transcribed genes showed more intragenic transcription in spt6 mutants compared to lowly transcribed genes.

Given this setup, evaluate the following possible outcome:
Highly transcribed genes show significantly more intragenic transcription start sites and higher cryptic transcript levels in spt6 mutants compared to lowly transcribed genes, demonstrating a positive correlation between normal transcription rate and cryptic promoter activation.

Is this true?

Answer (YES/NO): NO